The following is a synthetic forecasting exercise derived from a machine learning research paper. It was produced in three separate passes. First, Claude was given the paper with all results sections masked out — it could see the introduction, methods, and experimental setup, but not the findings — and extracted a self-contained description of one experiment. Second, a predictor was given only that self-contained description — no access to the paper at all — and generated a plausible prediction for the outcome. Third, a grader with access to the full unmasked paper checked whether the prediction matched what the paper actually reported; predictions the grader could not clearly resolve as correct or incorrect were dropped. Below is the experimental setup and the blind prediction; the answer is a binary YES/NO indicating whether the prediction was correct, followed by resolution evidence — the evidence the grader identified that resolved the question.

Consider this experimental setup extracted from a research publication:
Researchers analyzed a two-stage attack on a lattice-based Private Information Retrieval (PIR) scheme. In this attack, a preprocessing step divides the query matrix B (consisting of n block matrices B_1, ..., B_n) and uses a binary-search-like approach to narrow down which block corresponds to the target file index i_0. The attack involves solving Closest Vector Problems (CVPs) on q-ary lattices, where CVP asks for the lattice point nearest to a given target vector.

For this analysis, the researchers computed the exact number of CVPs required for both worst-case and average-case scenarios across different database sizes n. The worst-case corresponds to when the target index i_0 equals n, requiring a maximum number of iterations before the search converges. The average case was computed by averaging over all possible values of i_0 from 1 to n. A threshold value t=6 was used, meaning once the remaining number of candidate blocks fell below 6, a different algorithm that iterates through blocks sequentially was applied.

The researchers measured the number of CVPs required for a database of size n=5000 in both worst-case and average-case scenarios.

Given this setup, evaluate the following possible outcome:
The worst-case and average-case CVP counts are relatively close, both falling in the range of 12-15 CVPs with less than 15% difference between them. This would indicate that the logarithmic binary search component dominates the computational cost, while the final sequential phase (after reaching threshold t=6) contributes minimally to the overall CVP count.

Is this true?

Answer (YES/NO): NO